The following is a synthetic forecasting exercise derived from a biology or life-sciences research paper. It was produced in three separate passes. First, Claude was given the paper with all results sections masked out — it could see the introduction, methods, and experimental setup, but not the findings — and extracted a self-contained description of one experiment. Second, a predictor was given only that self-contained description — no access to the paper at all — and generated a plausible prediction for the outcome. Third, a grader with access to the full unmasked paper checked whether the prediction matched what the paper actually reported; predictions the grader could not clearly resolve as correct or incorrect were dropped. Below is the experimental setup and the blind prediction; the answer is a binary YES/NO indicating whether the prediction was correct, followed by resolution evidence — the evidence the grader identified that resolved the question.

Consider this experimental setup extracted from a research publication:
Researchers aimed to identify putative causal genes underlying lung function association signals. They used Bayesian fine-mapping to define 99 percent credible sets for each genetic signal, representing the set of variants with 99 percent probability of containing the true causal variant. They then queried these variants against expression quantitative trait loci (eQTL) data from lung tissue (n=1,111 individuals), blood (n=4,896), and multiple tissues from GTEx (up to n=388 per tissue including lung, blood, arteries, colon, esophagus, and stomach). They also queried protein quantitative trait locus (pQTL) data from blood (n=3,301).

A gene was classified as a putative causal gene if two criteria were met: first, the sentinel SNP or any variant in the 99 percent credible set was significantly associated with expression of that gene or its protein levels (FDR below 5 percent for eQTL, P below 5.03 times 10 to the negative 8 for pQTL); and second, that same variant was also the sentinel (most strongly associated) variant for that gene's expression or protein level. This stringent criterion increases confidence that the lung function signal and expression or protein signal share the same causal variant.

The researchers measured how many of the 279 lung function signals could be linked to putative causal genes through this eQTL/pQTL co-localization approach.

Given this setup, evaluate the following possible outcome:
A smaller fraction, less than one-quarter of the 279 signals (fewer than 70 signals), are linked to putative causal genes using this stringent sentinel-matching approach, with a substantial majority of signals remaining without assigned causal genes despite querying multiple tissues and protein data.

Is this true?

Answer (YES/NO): YES